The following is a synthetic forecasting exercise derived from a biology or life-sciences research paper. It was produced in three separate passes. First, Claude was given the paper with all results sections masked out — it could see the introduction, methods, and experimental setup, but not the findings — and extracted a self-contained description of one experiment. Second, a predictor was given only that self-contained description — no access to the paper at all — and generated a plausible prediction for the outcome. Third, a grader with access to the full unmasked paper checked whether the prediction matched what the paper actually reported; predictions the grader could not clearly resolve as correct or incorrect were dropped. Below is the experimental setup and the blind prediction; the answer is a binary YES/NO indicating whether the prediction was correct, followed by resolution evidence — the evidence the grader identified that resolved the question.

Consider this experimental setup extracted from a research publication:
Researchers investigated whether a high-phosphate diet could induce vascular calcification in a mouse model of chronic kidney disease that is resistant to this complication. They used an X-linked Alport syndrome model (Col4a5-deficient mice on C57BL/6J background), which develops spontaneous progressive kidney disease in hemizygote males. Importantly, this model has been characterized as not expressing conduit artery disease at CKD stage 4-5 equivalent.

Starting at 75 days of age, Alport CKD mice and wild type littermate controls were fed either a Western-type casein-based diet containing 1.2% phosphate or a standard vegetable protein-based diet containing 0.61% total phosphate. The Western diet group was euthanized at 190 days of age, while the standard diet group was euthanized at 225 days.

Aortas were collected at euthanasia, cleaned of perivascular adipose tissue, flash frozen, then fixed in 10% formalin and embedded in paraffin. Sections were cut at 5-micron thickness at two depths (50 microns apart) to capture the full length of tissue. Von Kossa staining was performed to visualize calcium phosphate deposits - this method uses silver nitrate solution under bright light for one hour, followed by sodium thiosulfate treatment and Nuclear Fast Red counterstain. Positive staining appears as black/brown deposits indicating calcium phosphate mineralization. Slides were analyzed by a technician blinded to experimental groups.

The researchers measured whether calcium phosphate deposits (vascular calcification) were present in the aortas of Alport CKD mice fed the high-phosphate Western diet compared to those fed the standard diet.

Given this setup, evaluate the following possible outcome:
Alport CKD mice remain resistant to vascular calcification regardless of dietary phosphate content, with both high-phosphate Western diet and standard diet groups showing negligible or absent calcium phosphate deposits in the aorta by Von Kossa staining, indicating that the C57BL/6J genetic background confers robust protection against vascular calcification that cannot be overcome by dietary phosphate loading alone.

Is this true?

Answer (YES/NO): YES